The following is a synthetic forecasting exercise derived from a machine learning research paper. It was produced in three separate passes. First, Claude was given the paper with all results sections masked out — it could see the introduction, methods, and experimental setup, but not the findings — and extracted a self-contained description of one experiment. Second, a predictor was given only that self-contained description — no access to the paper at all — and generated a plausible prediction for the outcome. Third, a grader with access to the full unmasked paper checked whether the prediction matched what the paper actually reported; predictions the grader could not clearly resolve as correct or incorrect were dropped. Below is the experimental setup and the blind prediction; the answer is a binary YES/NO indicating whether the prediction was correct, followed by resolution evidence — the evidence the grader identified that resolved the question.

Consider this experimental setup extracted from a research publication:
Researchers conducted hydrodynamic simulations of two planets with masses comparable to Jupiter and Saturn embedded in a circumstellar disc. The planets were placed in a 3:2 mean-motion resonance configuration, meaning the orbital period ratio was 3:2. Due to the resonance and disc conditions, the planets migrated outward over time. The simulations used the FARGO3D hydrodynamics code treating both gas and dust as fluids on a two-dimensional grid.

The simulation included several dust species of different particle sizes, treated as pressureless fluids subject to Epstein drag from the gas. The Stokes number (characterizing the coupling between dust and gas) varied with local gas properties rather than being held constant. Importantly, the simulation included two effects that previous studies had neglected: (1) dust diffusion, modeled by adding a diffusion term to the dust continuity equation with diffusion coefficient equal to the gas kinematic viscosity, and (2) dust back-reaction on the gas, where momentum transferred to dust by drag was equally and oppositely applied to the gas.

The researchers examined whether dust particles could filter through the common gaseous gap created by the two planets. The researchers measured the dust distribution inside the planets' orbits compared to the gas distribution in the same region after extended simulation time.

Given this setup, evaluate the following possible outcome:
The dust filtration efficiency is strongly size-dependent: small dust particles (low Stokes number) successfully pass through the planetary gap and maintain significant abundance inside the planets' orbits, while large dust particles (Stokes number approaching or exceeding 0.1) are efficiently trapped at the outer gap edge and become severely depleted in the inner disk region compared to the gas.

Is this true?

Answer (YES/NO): NO